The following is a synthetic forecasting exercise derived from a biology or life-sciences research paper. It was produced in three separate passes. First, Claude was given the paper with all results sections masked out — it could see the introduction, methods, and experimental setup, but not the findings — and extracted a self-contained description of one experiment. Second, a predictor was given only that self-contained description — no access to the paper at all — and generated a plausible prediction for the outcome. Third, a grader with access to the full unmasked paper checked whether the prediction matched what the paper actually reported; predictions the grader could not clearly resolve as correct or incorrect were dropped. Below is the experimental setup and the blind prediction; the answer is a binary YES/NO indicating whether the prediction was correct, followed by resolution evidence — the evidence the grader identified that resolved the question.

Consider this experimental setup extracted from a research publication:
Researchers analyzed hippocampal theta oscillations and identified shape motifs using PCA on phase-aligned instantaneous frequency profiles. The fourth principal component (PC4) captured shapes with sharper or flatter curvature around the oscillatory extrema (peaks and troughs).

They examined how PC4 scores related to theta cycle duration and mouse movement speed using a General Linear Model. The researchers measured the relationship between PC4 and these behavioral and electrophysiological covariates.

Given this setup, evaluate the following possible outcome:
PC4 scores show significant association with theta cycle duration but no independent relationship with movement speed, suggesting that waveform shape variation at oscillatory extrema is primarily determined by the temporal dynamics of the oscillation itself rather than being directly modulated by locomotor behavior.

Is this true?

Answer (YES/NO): NO